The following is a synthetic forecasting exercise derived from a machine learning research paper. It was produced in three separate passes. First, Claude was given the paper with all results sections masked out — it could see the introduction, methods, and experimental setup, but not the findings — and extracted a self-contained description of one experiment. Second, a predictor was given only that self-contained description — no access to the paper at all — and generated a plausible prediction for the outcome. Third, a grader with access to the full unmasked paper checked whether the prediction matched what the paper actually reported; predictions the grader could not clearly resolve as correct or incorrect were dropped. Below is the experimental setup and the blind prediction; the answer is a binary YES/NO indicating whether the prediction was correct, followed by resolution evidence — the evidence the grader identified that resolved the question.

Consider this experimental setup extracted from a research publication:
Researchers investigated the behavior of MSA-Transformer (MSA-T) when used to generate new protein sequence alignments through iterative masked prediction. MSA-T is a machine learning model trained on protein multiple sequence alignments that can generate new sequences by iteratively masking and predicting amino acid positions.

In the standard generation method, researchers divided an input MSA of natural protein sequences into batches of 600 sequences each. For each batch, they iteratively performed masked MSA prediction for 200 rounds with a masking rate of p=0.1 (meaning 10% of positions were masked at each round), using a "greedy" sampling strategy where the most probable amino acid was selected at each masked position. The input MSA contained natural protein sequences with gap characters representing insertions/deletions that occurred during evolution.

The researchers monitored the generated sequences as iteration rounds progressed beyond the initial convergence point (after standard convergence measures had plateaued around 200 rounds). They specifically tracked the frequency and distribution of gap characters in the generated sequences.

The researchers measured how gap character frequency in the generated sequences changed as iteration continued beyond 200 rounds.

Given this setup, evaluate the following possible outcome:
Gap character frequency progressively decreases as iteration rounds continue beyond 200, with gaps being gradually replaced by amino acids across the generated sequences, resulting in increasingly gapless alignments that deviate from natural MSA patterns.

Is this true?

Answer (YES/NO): NO